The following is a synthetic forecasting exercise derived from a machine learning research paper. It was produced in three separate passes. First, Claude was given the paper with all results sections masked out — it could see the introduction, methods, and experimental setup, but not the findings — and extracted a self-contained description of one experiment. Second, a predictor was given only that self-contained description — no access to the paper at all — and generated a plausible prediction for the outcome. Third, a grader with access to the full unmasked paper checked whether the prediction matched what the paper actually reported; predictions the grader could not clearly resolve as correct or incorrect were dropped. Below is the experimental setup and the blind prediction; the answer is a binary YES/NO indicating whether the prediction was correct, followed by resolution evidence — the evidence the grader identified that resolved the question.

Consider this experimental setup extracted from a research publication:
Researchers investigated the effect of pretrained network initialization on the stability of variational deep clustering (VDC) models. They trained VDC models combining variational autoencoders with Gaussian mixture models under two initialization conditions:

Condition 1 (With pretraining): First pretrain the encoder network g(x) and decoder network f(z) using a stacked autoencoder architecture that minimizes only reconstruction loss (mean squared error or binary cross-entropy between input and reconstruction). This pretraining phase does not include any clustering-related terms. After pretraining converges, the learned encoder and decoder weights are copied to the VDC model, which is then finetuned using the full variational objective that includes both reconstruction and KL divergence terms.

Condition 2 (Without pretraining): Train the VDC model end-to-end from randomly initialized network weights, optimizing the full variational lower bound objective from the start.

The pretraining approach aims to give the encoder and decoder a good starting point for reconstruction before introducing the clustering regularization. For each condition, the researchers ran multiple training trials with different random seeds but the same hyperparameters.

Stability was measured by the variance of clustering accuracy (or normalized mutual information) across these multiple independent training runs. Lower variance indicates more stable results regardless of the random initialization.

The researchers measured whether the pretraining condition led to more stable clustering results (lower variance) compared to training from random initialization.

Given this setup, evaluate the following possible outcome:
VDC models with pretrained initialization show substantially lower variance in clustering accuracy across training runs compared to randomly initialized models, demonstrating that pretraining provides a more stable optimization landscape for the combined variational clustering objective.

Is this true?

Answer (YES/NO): YES